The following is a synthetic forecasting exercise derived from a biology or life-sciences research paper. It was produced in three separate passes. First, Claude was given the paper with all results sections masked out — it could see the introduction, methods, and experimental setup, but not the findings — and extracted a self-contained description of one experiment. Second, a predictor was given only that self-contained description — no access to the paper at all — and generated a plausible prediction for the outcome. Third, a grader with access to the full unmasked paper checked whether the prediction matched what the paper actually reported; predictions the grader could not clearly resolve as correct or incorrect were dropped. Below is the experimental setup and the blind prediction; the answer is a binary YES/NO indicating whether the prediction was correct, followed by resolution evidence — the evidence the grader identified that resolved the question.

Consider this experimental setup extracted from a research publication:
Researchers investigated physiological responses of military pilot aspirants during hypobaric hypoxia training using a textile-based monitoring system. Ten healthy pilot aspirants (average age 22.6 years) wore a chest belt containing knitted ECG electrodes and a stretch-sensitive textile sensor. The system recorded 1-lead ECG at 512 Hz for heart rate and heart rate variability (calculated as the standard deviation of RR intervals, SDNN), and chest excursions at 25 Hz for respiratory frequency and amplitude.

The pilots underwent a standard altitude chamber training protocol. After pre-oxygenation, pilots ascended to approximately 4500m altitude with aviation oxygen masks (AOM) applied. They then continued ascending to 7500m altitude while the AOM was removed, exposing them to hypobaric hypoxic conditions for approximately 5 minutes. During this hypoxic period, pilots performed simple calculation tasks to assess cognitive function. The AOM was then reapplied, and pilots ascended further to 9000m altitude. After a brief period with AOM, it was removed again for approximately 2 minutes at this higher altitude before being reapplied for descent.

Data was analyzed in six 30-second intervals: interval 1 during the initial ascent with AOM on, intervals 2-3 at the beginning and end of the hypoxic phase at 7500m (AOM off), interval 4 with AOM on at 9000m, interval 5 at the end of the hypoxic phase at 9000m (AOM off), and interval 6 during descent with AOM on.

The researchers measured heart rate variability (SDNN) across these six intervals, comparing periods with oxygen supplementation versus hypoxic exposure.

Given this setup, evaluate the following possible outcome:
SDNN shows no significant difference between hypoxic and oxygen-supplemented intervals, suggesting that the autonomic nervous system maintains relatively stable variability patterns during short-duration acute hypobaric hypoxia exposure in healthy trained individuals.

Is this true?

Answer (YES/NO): NO